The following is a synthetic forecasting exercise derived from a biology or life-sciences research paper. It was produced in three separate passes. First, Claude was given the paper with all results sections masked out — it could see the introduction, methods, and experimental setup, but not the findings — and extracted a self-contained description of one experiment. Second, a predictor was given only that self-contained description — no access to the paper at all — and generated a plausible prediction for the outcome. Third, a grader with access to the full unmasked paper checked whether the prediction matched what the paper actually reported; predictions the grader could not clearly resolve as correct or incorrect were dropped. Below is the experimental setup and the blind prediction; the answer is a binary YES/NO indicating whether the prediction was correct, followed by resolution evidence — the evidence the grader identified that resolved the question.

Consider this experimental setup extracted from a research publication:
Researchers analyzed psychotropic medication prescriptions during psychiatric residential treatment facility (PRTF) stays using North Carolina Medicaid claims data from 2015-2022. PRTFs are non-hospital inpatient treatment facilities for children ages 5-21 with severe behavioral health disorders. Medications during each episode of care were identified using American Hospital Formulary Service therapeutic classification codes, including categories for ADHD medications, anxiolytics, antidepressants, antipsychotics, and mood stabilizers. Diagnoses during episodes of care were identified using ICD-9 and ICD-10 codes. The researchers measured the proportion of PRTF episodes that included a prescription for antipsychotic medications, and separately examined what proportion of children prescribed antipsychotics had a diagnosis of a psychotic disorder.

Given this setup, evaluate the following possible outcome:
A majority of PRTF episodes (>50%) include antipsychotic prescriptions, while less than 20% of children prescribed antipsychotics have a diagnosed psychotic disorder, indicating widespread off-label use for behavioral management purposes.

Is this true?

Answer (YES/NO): YES